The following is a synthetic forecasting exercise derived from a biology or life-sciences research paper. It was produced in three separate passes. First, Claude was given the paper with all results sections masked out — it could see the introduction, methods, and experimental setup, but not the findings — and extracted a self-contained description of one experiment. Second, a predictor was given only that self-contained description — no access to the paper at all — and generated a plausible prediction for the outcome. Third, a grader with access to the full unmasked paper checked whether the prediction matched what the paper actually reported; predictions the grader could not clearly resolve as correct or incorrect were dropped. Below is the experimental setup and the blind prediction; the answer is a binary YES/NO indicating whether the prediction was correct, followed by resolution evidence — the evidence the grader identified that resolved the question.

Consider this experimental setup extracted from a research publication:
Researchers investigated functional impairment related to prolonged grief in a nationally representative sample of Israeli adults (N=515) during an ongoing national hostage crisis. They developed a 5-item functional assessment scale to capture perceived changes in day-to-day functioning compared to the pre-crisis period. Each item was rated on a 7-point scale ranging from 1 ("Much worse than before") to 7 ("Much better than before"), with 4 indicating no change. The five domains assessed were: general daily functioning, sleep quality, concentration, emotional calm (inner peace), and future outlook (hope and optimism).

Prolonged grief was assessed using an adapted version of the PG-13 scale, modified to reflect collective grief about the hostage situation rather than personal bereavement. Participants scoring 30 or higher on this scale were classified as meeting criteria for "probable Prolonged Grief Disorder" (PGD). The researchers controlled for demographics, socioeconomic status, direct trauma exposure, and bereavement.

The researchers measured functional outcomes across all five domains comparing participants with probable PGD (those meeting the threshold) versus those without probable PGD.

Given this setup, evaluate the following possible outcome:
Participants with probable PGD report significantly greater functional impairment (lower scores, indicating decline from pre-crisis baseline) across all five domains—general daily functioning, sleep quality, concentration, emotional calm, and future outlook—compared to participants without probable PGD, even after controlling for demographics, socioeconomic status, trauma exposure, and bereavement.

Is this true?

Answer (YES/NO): YES